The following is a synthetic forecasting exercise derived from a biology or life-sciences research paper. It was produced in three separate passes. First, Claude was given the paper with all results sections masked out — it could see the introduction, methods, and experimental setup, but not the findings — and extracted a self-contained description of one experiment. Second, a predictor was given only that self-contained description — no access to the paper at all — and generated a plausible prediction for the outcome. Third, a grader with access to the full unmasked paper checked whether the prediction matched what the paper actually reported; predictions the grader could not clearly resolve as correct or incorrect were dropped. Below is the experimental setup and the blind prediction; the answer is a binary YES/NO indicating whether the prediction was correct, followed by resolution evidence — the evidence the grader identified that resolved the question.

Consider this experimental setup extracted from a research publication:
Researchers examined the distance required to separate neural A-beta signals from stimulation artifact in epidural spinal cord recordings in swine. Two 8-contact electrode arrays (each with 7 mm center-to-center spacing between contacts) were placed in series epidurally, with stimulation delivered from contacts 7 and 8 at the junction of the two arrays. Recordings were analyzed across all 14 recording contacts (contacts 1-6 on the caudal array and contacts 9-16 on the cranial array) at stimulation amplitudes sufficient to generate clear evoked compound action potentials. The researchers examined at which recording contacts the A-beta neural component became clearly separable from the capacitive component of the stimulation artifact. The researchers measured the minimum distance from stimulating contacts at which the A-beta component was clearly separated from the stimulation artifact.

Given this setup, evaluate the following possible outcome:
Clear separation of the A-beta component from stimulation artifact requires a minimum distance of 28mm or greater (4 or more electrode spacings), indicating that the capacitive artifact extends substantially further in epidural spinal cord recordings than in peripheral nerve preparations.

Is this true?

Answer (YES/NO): NO